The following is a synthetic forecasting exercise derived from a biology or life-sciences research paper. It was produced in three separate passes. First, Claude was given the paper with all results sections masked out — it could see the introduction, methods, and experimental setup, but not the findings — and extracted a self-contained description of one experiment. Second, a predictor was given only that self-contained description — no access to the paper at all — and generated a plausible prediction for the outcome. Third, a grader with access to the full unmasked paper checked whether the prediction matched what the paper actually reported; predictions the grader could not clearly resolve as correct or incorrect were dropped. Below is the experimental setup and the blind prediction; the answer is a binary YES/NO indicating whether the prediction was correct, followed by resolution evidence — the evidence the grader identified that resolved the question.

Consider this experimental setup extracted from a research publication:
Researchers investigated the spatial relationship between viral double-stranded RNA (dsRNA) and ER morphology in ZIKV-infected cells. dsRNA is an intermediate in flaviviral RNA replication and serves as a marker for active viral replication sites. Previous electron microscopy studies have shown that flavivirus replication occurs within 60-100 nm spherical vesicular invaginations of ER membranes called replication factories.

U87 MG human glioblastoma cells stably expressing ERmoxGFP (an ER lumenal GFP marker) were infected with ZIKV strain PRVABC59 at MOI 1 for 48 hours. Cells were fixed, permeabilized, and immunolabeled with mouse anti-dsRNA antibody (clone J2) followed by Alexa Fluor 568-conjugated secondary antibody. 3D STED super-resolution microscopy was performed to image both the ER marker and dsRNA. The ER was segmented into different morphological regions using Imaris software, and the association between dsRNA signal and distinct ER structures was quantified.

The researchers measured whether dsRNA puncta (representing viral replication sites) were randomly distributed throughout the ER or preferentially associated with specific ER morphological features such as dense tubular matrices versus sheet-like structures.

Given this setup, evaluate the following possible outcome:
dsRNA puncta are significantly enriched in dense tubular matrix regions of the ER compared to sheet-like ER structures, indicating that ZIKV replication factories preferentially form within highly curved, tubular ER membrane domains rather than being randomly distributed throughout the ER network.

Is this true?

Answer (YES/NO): YES